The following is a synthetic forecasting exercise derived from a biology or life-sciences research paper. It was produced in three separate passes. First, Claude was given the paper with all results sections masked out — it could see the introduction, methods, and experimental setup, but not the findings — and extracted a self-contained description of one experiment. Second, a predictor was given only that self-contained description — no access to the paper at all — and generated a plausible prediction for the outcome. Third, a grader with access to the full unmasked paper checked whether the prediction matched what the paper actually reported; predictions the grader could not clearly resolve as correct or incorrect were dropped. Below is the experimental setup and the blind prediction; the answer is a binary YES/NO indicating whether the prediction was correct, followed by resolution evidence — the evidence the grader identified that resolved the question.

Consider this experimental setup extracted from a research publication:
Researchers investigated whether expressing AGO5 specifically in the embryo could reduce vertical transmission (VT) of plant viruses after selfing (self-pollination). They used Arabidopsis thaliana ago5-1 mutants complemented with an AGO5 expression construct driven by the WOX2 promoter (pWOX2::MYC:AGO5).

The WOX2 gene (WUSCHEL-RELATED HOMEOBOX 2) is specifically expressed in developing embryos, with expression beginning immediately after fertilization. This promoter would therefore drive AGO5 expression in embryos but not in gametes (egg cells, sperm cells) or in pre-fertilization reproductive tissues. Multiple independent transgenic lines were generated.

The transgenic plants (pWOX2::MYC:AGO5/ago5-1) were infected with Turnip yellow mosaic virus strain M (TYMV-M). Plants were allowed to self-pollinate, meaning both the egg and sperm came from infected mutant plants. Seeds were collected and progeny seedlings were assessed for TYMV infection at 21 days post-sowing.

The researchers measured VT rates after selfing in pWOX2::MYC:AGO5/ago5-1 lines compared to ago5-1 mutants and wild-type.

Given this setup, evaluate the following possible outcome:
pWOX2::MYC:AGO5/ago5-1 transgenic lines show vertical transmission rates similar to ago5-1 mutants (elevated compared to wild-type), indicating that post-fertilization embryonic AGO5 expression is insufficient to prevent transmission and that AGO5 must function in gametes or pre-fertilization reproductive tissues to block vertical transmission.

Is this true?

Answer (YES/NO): YES